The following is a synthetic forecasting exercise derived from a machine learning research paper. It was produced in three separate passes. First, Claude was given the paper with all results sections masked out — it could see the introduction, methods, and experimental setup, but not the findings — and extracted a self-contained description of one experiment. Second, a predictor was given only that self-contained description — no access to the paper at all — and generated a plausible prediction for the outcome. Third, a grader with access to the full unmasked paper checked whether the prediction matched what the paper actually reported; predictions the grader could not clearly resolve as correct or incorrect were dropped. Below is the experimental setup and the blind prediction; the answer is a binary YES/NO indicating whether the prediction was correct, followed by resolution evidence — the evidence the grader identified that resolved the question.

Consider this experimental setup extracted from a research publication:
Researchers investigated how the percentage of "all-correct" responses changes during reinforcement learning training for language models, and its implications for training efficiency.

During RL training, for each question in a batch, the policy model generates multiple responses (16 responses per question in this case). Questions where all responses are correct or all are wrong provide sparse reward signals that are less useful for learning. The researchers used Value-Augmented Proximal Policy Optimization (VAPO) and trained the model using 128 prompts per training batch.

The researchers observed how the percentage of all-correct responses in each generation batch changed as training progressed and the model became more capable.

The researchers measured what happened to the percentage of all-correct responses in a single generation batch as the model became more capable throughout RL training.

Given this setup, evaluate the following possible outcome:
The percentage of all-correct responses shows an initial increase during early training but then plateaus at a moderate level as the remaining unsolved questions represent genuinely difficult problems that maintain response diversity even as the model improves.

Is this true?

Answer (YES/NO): NO